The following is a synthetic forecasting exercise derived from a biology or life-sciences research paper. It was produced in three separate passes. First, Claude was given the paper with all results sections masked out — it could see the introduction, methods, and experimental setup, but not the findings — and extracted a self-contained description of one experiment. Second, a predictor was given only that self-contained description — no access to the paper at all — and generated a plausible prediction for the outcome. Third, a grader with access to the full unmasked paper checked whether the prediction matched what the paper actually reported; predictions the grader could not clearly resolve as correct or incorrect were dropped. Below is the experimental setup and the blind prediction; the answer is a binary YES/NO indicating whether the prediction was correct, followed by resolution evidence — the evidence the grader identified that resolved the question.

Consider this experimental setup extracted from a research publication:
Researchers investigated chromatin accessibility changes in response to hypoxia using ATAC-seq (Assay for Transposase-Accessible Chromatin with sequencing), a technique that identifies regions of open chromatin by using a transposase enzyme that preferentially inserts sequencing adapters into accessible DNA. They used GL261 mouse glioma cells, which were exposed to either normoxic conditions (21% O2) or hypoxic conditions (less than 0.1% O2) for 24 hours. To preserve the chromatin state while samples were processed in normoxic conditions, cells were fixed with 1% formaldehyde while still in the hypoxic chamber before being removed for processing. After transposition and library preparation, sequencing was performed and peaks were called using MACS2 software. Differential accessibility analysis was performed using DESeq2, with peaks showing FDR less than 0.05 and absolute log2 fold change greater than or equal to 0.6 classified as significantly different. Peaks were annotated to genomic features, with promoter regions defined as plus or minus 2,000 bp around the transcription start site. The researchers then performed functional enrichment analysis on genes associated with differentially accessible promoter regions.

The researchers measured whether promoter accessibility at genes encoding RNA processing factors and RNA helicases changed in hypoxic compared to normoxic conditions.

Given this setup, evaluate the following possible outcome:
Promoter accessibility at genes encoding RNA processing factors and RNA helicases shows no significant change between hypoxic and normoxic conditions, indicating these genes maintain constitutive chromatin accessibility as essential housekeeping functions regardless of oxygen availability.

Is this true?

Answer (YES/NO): NO